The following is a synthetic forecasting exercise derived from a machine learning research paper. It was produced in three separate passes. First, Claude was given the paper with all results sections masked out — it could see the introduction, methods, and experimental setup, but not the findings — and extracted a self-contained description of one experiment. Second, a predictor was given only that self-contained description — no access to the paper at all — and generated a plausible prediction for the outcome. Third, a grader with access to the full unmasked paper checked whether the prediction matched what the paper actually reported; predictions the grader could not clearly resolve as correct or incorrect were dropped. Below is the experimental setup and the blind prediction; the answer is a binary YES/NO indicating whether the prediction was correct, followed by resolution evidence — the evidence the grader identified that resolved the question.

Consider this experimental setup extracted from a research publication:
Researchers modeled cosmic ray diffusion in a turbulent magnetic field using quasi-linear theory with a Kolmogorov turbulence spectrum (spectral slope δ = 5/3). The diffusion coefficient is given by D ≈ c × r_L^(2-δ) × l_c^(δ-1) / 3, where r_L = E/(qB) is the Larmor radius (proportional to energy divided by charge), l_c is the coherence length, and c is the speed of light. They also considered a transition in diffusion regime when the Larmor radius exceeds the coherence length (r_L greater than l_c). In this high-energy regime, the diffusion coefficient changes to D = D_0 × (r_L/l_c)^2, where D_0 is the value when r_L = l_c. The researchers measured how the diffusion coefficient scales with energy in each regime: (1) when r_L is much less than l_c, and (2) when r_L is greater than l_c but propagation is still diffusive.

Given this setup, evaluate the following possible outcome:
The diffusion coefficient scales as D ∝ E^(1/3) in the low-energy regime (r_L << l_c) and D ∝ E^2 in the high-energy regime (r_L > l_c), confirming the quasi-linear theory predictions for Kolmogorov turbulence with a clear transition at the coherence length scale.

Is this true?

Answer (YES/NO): YES